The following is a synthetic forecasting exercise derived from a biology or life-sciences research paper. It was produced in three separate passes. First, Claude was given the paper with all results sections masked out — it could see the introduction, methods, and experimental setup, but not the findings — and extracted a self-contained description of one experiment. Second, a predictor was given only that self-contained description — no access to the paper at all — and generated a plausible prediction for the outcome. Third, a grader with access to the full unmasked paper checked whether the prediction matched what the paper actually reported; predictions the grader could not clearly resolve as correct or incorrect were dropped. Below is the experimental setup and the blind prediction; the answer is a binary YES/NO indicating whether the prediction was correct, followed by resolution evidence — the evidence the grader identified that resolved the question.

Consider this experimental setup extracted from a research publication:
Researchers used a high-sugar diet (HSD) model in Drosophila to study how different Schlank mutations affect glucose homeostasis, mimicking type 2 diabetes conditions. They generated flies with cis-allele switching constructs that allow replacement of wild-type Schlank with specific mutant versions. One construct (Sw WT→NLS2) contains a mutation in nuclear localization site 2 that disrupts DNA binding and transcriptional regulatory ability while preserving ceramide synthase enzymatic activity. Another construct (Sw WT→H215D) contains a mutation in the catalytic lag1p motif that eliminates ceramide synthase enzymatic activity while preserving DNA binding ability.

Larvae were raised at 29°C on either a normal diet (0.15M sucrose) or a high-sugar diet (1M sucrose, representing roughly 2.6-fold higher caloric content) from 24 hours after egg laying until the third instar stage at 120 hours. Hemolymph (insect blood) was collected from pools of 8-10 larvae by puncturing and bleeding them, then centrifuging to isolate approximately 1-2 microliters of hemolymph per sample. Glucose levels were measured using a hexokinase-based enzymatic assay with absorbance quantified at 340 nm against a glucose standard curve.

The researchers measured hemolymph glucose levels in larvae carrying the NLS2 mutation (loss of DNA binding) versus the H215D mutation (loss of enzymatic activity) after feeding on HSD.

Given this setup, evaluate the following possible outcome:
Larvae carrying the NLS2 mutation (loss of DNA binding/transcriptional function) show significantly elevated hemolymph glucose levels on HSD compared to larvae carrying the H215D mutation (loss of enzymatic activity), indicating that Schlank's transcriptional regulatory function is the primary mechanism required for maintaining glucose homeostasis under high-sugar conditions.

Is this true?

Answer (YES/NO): NO